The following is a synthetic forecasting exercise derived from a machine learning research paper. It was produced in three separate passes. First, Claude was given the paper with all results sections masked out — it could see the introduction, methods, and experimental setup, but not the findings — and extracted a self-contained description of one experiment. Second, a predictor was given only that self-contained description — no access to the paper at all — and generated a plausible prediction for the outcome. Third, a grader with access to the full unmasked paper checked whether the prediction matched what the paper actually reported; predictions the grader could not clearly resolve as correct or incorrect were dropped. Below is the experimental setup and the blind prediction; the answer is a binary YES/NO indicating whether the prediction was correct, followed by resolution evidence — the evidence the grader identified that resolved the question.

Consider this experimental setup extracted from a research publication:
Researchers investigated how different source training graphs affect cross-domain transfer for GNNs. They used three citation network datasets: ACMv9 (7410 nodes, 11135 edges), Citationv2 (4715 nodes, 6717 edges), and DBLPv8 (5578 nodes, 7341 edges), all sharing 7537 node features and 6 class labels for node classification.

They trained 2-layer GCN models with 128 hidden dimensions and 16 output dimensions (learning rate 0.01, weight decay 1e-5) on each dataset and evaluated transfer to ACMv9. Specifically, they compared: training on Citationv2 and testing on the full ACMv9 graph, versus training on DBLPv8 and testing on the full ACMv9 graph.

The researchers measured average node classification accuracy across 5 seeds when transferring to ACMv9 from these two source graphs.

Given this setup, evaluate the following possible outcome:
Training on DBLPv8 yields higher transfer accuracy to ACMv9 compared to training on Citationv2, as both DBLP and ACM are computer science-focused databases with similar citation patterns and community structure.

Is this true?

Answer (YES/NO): YES